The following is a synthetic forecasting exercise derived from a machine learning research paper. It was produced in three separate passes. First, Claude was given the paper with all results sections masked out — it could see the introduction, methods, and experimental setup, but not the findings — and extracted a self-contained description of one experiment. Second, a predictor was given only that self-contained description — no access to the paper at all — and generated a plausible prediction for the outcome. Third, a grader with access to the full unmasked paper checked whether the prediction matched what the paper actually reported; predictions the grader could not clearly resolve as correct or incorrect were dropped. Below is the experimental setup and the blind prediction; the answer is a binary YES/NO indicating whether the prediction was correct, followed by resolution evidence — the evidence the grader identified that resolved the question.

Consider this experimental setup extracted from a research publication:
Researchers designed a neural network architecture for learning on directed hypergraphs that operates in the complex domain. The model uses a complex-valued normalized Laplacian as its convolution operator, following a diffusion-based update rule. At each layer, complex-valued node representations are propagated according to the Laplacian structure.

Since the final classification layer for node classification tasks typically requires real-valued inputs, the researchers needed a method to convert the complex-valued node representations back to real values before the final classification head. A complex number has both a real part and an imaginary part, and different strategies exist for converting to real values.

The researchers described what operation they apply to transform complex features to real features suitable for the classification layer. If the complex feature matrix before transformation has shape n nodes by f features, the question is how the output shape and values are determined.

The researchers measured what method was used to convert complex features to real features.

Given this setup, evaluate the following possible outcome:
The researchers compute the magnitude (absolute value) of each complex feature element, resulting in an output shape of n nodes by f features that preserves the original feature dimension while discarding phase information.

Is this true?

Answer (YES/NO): NO